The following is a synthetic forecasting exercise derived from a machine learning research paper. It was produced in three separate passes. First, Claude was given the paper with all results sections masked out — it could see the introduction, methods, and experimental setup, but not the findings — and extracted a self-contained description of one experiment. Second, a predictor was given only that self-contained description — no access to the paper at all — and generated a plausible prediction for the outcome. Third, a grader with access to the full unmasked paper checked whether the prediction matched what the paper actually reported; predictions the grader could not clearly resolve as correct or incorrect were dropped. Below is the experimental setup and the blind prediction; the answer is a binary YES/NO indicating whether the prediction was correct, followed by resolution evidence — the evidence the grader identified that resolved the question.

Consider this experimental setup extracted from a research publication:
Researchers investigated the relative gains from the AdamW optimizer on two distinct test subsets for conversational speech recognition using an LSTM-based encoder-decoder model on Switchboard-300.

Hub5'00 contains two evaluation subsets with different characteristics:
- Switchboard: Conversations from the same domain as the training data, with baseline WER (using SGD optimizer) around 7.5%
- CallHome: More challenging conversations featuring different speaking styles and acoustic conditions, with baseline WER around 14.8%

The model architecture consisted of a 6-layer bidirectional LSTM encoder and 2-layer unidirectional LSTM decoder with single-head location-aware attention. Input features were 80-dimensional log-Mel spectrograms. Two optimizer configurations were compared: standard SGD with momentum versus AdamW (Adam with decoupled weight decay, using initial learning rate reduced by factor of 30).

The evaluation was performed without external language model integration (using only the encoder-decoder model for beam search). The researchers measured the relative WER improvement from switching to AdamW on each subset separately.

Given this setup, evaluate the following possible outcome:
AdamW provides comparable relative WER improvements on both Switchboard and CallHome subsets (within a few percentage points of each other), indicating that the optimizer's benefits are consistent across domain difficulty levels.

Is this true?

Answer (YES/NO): YES